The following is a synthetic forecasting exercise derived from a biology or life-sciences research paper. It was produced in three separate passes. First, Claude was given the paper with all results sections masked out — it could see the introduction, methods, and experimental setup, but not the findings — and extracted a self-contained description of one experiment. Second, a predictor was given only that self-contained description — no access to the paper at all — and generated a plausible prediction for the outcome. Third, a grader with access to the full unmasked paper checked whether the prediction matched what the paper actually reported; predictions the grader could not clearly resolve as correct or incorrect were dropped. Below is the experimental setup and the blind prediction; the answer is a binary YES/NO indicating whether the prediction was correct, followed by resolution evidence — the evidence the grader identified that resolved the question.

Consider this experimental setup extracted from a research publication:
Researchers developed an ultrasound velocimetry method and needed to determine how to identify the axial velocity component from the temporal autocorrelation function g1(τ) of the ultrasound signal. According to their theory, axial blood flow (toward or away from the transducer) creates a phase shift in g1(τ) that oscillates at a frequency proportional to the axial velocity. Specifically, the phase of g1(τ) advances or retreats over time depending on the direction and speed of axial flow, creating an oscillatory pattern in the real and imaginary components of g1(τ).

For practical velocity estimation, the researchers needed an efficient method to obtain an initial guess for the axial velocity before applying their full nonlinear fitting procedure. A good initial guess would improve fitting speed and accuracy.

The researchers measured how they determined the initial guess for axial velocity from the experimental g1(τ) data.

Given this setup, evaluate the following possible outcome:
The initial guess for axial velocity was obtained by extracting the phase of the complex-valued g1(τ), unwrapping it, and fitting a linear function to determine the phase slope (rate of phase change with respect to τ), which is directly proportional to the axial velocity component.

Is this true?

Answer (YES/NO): NO